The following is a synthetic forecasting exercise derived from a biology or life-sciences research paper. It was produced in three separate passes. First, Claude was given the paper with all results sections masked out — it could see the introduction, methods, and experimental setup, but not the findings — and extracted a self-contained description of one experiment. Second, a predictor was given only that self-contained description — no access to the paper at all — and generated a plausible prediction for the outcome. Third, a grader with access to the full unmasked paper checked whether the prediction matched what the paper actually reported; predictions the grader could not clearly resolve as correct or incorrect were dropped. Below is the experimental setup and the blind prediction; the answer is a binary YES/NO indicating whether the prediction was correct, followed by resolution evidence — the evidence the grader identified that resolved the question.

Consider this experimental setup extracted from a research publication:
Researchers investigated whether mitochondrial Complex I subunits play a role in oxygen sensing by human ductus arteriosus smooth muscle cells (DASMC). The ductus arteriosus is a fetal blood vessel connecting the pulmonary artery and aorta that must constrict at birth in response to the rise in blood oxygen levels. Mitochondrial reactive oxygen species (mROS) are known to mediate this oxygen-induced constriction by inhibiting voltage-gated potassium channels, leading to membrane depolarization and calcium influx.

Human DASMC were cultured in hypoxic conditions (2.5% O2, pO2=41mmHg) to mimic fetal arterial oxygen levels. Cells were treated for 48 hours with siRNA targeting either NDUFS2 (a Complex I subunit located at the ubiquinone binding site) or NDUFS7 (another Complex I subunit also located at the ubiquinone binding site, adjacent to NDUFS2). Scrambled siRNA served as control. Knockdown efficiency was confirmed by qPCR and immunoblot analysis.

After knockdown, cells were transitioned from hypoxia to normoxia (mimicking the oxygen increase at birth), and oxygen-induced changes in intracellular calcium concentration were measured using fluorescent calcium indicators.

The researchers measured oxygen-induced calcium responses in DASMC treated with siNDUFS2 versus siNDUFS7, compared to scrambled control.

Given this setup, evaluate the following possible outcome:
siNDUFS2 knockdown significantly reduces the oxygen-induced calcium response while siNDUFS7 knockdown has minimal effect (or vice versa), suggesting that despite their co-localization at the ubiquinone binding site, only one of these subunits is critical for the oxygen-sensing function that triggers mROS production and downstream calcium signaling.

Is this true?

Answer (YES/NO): YES